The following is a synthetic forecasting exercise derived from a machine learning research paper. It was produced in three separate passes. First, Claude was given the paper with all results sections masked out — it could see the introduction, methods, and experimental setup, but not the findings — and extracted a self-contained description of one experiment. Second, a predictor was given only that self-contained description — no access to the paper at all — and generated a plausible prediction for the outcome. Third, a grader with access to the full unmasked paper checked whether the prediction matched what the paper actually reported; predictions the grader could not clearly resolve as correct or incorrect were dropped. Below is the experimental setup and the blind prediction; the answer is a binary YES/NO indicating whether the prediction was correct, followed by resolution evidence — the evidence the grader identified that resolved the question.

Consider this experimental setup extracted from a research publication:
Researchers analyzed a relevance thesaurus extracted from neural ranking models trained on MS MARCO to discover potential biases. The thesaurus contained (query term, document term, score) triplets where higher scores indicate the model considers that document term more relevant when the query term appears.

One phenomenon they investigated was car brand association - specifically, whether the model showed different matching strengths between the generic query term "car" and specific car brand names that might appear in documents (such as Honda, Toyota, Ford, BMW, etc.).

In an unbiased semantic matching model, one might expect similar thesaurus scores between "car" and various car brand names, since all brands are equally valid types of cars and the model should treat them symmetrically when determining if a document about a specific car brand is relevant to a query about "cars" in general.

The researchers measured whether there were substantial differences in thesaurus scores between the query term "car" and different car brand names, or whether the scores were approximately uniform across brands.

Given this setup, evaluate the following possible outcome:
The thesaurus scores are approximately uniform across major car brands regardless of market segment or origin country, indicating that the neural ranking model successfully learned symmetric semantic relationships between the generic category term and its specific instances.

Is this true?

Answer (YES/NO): NO